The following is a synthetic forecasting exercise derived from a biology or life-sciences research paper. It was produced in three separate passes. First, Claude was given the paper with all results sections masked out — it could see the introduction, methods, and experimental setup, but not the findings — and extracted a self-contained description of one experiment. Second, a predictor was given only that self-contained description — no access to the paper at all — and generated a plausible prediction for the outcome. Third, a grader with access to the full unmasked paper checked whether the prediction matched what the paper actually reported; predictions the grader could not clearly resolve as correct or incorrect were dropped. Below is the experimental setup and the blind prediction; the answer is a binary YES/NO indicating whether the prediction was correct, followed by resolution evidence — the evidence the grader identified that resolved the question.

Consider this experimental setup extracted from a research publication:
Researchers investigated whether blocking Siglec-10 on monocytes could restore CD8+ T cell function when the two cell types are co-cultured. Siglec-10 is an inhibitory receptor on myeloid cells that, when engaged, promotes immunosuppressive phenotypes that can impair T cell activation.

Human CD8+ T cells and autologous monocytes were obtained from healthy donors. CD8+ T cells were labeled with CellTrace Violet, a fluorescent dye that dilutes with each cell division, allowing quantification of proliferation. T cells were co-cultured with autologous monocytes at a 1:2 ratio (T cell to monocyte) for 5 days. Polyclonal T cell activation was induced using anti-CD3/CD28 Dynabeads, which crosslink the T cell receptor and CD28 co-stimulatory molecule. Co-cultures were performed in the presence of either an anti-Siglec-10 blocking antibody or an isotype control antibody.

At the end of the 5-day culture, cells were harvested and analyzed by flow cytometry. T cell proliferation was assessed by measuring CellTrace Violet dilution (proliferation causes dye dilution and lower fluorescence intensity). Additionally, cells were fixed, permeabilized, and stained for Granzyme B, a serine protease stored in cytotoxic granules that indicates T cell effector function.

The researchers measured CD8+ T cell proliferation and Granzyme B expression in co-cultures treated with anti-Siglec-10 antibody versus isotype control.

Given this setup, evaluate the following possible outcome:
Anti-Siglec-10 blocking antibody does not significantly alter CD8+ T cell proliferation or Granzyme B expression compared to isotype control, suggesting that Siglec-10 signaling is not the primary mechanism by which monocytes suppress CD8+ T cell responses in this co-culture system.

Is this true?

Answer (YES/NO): NO